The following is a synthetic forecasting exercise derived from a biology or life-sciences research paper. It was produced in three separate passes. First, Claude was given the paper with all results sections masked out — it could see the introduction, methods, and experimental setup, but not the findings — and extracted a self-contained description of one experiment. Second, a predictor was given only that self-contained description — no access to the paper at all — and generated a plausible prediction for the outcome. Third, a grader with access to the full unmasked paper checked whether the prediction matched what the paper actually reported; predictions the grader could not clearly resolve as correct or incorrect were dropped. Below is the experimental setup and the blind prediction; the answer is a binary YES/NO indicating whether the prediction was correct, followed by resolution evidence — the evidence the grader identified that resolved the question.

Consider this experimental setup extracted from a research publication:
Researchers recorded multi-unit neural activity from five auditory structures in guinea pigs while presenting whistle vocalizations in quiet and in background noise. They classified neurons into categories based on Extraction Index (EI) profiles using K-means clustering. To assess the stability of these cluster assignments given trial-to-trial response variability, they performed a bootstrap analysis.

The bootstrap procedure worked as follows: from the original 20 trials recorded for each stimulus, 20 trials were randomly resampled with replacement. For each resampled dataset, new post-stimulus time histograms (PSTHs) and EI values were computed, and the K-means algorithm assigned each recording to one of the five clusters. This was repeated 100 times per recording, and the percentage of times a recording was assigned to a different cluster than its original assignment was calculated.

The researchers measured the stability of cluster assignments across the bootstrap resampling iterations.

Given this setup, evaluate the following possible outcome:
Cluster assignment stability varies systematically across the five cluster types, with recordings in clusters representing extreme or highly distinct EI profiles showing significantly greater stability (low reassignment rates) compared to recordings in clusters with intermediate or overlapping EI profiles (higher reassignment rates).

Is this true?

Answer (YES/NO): NO